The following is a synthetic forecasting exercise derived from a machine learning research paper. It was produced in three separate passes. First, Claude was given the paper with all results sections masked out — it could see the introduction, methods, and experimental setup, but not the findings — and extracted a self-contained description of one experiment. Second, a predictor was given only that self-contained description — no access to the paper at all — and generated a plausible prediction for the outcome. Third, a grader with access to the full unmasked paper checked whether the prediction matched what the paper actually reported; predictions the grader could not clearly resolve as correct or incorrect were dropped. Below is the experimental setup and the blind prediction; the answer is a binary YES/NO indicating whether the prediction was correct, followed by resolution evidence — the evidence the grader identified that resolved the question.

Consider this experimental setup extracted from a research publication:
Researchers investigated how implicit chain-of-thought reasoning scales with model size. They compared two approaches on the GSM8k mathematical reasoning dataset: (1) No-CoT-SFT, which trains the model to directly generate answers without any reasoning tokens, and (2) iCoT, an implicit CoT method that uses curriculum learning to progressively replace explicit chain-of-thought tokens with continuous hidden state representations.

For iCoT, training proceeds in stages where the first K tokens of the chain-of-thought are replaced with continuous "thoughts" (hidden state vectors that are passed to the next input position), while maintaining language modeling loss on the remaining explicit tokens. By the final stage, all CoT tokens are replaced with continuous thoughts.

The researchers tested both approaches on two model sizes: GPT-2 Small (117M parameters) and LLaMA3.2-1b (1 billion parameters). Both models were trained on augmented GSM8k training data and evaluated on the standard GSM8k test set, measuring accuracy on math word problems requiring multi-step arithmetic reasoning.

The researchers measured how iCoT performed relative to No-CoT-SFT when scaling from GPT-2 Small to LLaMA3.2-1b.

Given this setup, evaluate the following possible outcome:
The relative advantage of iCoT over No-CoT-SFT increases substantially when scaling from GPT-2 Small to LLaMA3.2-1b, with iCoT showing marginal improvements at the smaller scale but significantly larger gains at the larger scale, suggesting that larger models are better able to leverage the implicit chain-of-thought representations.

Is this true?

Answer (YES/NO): NO